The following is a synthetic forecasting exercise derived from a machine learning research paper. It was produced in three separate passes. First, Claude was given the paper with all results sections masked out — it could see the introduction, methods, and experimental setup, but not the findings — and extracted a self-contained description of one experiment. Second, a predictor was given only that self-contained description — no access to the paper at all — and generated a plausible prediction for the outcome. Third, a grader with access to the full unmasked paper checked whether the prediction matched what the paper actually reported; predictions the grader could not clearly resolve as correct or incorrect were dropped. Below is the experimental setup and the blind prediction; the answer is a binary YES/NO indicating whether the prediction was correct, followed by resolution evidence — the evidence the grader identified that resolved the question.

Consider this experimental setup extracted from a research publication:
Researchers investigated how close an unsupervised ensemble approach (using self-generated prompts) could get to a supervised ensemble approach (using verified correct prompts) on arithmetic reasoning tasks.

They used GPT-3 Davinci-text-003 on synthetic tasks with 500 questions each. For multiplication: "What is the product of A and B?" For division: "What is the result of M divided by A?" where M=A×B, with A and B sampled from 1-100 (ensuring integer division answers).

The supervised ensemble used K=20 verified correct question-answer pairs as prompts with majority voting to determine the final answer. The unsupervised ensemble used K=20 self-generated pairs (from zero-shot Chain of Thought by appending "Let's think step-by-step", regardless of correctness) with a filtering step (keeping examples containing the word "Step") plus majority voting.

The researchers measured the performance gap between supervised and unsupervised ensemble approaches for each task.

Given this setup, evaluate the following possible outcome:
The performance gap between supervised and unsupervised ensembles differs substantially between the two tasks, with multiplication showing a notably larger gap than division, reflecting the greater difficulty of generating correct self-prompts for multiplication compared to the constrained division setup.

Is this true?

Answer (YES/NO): NO